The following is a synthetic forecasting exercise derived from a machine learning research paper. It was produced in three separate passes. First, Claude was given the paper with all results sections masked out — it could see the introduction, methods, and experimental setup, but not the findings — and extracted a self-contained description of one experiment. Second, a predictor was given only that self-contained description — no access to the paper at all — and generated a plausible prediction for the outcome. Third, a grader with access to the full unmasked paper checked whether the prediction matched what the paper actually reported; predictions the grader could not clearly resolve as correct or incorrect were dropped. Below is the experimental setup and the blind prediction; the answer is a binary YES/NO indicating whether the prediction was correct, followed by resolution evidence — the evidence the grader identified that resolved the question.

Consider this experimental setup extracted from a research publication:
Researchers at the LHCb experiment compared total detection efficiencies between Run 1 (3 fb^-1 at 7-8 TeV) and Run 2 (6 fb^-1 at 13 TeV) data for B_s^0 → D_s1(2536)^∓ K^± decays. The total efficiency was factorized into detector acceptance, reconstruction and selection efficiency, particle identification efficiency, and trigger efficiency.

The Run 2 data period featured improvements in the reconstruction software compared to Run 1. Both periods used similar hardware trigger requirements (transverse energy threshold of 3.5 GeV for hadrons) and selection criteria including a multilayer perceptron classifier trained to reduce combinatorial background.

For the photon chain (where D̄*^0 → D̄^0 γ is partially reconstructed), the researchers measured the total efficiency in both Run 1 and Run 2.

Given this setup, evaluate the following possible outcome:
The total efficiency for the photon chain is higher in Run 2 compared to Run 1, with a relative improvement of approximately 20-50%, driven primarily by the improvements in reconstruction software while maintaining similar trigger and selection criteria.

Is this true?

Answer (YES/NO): NO